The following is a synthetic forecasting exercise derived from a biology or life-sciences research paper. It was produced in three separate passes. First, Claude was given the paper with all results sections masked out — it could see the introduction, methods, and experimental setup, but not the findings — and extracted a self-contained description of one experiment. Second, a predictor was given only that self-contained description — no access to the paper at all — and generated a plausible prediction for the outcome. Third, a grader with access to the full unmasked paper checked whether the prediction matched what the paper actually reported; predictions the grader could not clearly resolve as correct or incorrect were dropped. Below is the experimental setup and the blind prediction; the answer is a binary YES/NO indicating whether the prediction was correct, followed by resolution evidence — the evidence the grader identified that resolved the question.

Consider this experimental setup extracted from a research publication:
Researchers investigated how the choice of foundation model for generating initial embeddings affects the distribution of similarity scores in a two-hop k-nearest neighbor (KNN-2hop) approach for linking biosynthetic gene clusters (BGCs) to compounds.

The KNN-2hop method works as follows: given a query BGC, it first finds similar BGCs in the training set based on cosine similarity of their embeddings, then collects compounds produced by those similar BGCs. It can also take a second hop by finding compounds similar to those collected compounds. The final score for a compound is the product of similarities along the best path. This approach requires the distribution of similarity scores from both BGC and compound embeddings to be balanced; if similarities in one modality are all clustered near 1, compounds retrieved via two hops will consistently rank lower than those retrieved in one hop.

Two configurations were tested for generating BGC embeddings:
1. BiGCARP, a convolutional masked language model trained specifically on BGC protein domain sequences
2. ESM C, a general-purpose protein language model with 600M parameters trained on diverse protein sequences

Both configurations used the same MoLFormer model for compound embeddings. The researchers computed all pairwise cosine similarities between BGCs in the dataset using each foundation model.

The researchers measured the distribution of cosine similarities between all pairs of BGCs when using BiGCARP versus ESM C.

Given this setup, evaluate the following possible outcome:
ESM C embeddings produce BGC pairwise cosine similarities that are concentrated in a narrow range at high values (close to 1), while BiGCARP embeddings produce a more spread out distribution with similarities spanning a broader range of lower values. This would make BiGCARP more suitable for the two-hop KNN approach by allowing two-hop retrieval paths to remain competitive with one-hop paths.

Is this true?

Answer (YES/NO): YES